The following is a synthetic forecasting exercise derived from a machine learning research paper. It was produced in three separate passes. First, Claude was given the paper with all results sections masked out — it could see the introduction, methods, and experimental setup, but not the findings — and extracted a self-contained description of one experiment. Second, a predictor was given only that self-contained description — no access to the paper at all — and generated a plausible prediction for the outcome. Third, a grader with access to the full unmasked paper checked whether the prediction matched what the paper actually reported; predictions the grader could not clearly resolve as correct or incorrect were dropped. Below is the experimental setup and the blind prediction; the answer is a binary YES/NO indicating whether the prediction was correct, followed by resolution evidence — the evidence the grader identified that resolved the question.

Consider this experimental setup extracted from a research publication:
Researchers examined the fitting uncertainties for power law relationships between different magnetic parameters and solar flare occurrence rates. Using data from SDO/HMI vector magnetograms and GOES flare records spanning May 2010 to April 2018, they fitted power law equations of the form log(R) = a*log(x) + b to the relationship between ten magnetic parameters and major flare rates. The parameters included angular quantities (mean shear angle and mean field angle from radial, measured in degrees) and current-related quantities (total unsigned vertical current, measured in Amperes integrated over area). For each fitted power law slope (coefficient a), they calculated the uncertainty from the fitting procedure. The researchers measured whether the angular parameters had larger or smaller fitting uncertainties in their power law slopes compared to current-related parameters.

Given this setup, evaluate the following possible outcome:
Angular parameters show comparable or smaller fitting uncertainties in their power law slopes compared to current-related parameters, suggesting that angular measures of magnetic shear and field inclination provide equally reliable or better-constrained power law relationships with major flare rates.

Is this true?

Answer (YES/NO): NO